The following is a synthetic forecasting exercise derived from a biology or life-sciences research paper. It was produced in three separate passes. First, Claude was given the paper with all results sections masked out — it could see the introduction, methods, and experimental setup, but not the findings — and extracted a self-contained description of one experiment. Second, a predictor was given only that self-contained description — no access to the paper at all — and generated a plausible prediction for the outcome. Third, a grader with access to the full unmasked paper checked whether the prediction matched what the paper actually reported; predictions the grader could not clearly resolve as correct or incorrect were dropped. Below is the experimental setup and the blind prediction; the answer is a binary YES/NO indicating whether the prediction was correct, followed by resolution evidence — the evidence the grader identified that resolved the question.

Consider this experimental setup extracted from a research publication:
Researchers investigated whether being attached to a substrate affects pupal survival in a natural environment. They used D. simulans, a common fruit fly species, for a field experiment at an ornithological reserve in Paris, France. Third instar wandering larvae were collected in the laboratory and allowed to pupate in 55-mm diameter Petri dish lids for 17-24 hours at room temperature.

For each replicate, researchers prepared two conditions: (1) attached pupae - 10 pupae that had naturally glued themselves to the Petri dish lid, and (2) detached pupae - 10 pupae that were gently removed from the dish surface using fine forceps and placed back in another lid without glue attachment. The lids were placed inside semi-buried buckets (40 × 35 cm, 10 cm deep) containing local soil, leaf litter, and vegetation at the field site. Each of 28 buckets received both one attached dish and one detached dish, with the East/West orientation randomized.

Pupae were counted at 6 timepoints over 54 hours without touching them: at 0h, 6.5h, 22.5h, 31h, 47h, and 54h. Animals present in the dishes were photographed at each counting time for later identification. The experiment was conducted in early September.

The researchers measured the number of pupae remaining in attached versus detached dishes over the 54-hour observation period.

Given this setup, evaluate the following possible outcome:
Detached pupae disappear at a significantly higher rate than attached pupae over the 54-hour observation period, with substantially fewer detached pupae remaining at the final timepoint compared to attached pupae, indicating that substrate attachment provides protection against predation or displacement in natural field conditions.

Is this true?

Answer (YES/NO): YES